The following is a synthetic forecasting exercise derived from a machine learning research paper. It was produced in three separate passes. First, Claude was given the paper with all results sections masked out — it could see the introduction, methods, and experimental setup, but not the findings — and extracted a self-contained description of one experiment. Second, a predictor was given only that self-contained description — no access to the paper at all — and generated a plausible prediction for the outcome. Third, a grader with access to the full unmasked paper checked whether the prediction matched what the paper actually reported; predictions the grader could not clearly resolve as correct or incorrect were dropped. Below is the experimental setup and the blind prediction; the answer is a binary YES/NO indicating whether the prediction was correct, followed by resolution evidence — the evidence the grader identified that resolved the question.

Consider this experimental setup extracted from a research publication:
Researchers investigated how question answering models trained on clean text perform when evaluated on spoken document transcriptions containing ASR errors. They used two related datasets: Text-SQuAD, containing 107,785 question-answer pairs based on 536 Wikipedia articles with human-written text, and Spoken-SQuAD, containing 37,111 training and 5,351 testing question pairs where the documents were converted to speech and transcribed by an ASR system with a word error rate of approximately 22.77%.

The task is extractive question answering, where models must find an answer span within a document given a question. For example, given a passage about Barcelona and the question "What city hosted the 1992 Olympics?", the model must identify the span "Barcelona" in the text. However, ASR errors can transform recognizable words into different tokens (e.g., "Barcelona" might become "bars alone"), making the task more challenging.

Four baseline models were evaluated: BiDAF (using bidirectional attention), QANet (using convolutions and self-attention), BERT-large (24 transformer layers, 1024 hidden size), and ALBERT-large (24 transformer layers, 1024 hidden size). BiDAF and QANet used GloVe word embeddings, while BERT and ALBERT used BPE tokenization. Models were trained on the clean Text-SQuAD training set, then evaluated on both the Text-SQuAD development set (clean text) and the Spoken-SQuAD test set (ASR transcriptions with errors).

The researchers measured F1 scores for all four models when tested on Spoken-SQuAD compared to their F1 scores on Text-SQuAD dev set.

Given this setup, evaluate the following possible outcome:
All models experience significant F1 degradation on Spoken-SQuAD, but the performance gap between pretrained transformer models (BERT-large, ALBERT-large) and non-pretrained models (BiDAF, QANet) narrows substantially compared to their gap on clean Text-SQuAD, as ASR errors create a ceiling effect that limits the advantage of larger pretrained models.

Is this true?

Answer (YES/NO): NO